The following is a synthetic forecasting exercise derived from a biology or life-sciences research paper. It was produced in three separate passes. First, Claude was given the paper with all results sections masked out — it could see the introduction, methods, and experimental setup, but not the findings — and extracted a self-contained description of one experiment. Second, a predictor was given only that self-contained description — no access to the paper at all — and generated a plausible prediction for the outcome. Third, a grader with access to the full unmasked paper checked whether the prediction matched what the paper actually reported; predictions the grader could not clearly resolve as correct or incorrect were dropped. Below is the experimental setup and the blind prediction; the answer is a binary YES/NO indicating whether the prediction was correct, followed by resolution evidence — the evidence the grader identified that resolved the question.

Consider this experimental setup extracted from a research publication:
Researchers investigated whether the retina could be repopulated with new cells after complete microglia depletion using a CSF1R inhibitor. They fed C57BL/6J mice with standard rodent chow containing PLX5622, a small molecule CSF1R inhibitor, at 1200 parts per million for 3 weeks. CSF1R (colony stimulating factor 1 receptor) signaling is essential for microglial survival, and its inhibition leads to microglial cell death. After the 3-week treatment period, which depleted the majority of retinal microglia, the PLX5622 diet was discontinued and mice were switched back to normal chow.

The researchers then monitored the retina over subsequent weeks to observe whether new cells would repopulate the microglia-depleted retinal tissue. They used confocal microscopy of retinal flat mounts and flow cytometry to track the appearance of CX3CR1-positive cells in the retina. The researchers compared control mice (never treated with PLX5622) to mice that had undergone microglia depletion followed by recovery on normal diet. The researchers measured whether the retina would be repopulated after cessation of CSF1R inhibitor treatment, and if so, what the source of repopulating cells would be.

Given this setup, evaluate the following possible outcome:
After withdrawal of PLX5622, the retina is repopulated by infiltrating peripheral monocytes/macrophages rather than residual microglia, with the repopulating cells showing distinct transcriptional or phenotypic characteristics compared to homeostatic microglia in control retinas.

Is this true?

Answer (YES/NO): NO